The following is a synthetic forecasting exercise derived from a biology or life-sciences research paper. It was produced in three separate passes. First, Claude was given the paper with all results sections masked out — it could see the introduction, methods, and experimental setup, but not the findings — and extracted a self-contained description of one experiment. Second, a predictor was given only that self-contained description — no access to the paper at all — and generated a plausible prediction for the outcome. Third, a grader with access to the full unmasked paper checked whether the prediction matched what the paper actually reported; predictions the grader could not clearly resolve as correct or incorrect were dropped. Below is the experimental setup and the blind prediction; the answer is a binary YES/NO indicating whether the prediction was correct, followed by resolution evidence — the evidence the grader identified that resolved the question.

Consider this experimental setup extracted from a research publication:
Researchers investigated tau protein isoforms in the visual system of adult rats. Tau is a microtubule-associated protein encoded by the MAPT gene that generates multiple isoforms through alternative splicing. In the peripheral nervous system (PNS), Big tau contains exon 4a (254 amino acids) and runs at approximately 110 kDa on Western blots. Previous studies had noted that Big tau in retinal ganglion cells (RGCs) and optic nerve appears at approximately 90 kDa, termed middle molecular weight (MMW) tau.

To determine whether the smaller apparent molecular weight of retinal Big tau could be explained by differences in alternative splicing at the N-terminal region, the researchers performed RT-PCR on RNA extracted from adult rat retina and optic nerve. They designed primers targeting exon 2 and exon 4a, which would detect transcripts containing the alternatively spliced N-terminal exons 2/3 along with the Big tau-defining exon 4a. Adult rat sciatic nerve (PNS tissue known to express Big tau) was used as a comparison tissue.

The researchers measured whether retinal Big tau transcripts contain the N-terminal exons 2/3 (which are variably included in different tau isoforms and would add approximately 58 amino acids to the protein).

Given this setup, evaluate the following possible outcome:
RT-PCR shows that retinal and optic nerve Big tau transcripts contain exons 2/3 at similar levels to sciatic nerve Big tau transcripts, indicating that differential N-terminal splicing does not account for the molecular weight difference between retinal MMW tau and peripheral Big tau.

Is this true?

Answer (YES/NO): NO